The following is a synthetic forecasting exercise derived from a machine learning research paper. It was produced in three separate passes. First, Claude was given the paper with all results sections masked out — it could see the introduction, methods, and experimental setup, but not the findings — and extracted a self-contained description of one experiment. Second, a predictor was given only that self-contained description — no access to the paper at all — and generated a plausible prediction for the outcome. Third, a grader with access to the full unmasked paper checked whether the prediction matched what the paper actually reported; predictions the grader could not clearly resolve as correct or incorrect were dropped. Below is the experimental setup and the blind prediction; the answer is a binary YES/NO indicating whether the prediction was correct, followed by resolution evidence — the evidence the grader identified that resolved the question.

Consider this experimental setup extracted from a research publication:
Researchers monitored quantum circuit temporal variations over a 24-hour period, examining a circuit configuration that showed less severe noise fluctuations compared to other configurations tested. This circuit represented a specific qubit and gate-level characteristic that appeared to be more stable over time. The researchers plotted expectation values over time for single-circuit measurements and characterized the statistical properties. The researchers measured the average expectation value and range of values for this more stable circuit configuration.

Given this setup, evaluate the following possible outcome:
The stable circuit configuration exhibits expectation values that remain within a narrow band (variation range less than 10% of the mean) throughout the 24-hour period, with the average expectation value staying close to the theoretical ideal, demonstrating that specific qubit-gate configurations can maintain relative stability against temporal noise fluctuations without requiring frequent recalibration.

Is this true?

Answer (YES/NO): NO